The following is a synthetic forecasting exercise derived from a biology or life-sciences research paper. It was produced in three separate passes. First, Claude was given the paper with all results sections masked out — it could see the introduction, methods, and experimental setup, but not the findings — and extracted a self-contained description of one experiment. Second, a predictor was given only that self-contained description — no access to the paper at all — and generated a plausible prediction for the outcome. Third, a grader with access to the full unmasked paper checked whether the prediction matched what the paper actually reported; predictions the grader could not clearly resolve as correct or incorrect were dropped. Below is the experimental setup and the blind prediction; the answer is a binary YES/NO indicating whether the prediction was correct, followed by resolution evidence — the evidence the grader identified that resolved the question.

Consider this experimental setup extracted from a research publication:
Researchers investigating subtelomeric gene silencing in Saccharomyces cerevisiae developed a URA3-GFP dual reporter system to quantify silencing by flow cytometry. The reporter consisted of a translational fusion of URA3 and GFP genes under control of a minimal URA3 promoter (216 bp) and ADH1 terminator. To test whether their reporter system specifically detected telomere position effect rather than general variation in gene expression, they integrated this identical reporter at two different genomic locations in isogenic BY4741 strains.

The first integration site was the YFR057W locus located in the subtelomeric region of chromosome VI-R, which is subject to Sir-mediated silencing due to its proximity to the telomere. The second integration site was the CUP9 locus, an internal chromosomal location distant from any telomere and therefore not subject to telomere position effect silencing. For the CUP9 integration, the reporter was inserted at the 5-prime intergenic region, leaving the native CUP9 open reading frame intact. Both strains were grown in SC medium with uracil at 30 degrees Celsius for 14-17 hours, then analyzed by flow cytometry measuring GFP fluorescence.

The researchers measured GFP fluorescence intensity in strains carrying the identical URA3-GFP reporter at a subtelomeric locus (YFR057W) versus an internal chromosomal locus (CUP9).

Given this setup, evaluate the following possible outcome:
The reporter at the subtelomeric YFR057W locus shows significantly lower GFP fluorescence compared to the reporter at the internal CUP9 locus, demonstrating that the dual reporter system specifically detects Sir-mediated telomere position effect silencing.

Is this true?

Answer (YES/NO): YES